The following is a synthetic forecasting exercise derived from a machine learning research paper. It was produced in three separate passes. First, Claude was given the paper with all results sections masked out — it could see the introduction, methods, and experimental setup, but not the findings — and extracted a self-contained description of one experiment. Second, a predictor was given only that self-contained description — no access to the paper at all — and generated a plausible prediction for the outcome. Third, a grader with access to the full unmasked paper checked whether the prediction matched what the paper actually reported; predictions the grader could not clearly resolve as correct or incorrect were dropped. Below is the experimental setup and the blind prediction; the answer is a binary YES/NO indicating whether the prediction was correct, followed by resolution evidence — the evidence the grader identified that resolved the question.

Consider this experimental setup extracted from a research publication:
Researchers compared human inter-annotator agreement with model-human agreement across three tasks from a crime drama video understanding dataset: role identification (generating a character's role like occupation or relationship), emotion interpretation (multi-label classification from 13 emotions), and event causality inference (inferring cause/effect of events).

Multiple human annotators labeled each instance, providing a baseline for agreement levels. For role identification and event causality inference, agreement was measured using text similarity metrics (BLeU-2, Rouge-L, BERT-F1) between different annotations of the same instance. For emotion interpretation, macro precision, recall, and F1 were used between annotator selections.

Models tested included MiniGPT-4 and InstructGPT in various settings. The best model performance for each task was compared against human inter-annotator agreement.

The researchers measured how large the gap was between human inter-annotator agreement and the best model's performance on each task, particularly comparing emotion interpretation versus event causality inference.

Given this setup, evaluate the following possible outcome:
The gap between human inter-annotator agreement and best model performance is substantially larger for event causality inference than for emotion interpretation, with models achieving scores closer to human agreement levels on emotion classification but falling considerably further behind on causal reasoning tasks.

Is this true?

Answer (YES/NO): NO